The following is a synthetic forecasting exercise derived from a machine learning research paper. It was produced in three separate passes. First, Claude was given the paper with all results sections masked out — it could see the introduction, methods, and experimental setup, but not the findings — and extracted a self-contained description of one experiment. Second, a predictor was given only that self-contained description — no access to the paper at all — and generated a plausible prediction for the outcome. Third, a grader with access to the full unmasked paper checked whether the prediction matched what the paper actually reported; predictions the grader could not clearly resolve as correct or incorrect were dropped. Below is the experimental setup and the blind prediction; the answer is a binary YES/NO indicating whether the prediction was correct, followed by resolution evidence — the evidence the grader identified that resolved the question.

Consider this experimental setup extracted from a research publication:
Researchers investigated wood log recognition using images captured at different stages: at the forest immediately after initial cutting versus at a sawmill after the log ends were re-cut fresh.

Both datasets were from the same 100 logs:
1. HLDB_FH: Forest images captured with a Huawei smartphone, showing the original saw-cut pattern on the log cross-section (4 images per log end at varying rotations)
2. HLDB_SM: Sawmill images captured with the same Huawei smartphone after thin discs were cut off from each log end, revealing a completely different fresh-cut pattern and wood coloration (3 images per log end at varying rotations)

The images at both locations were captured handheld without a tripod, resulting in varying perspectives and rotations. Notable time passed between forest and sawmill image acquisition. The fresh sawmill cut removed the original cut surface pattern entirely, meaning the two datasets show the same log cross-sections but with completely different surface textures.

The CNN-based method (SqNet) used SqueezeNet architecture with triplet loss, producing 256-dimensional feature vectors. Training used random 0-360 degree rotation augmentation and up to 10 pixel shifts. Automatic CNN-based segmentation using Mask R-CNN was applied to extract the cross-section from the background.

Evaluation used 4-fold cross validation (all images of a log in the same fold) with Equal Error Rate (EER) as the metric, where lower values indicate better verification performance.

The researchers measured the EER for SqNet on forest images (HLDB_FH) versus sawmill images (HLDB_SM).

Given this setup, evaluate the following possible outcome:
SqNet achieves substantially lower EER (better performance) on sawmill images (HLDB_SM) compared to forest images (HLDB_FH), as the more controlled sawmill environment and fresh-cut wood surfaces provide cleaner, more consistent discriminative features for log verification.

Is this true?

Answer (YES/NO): NO